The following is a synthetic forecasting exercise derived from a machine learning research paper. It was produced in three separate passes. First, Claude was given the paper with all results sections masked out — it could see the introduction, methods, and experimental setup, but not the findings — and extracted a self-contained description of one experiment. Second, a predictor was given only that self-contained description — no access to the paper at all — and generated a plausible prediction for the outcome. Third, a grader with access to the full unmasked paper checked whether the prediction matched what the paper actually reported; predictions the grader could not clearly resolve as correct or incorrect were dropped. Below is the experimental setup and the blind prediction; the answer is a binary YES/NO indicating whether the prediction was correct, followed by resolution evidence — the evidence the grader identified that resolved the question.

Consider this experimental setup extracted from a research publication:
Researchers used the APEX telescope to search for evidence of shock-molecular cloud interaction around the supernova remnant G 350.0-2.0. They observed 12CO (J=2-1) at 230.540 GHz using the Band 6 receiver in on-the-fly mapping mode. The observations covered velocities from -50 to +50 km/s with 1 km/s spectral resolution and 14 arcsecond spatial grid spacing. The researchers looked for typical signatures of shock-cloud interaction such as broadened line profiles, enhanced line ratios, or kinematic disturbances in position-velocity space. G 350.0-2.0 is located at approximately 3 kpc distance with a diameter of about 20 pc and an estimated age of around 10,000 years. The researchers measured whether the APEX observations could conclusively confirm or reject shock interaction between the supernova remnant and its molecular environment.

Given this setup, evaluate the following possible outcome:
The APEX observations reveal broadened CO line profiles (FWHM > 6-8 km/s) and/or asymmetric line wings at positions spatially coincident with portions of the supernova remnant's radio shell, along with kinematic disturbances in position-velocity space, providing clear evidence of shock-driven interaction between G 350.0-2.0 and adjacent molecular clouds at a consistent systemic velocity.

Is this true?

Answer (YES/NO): NO